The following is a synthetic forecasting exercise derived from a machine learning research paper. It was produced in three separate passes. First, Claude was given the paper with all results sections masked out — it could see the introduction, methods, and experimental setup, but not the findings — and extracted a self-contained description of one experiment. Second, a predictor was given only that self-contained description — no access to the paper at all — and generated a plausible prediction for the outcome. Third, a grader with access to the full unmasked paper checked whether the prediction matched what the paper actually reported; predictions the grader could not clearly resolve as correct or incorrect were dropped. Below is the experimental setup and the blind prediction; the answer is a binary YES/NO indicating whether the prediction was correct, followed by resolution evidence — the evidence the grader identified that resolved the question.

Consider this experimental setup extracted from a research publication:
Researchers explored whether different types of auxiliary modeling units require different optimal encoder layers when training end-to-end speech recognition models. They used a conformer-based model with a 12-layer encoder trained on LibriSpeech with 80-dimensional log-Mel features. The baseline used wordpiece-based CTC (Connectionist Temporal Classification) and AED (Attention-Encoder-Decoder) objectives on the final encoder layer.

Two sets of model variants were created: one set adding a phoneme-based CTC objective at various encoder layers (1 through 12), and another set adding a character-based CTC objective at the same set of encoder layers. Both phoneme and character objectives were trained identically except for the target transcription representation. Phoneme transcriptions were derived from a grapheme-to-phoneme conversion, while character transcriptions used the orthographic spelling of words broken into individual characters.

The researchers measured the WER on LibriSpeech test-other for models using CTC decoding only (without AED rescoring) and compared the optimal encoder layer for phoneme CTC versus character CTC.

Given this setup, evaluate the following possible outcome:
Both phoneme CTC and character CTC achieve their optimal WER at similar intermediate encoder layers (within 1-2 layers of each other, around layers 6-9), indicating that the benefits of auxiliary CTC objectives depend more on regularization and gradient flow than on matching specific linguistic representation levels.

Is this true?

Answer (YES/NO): NO